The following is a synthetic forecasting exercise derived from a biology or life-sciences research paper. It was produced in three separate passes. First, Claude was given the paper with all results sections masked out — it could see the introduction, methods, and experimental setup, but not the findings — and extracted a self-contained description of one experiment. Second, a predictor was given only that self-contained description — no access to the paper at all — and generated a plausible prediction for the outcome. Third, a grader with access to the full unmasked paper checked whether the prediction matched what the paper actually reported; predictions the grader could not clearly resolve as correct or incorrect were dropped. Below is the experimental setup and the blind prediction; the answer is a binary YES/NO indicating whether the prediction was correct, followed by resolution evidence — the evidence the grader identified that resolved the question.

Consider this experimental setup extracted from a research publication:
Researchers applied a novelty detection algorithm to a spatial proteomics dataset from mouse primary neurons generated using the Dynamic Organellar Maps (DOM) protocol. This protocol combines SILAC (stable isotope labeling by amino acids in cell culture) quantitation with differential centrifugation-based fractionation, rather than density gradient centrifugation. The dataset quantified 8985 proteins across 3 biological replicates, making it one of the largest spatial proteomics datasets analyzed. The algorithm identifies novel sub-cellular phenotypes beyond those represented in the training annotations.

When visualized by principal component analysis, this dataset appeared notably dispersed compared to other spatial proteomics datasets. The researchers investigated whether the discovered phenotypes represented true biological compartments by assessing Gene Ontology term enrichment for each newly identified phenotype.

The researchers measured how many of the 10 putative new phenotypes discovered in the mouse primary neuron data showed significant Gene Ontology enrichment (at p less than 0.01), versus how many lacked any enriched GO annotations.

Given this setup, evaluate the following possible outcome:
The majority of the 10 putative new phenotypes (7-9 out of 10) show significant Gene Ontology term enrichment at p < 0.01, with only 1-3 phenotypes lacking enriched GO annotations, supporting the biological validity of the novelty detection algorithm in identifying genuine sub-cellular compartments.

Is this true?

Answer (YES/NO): NO